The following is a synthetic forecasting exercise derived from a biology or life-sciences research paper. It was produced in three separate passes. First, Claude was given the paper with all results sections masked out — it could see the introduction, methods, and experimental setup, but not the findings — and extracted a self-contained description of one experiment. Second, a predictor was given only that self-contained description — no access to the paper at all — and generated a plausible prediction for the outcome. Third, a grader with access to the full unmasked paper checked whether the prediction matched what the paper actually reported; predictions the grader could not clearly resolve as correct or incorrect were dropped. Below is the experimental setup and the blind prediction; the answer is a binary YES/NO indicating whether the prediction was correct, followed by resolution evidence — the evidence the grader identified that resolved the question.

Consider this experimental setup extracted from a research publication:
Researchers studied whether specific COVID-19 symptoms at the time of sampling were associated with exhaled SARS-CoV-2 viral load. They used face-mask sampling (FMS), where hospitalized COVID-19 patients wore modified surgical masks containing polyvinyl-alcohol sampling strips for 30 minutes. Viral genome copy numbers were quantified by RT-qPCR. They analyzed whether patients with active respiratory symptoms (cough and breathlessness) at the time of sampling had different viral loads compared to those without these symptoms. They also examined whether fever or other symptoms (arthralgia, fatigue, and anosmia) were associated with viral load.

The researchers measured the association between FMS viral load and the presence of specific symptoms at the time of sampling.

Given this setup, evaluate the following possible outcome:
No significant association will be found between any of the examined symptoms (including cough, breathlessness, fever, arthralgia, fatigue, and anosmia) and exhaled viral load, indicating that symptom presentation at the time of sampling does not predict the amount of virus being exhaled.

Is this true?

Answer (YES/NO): NO